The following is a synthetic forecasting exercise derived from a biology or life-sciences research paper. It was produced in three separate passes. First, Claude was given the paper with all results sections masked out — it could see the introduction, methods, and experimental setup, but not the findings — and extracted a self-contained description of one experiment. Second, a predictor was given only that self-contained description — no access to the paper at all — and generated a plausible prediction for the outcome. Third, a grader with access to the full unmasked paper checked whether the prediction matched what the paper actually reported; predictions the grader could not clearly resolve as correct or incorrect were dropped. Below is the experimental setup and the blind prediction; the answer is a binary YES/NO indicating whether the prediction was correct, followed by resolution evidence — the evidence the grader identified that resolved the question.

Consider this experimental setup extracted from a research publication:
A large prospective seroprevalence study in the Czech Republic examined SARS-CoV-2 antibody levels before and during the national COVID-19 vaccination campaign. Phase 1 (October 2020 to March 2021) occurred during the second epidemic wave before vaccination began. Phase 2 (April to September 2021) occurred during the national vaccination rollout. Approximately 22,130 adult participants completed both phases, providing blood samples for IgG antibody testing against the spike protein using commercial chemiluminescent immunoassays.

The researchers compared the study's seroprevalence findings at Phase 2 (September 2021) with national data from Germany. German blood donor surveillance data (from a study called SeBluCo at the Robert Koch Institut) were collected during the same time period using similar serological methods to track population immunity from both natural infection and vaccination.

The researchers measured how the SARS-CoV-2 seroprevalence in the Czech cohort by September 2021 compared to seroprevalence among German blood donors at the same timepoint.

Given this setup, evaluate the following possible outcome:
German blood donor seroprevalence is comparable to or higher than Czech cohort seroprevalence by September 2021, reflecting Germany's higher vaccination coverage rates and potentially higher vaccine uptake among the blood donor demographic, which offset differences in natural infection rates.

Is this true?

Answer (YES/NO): NO